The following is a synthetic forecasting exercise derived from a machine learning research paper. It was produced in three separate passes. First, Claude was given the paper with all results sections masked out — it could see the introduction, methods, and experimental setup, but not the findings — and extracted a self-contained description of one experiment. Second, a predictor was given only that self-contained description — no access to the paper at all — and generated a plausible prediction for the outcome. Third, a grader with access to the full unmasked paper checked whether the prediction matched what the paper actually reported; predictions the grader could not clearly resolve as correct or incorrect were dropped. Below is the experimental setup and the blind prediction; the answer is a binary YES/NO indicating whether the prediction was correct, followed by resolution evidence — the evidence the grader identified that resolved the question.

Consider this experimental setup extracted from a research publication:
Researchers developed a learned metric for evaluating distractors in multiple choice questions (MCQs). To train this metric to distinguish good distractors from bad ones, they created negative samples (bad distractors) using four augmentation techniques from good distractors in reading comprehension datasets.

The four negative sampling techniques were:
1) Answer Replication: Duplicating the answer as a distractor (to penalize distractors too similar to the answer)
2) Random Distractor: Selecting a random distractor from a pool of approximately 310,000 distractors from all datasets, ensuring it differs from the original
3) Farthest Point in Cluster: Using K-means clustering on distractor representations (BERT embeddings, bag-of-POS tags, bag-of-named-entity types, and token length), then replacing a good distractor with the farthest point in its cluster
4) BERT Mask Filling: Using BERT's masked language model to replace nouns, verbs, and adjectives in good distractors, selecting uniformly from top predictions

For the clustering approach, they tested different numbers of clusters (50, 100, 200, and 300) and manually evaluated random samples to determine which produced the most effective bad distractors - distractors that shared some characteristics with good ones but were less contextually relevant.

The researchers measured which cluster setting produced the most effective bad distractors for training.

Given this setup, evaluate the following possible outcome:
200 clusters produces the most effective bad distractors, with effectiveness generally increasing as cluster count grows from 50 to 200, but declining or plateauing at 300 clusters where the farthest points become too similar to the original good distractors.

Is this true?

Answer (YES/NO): NO